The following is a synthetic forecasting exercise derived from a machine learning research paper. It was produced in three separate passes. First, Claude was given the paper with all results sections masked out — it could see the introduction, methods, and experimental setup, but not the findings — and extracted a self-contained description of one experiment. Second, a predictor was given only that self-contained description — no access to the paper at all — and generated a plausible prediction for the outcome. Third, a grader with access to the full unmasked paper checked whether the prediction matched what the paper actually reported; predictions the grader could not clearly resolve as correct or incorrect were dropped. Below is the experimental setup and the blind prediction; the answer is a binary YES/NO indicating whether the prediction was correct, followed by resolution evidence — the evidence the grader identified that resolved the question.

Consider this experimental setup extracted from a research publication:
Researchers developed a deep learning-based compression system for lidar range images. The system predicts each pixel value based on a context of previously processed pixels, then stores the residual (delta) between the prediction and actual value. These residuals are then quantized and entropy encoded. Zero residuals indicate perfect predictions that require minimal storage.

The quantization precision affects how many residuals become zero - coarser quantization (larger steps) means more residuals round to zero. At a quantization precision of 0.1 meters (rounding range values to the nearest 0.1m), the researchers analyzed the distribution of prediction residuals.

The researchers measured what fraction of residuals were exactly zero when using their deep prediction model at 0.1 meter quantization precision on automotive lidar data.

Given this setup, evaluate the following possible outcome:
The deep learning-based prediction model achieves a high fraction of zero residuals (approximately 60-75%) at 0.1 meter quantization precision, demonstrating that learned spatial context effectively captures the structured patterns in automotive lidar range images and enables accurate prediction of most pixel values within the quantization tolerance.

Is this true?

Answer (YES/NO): YES